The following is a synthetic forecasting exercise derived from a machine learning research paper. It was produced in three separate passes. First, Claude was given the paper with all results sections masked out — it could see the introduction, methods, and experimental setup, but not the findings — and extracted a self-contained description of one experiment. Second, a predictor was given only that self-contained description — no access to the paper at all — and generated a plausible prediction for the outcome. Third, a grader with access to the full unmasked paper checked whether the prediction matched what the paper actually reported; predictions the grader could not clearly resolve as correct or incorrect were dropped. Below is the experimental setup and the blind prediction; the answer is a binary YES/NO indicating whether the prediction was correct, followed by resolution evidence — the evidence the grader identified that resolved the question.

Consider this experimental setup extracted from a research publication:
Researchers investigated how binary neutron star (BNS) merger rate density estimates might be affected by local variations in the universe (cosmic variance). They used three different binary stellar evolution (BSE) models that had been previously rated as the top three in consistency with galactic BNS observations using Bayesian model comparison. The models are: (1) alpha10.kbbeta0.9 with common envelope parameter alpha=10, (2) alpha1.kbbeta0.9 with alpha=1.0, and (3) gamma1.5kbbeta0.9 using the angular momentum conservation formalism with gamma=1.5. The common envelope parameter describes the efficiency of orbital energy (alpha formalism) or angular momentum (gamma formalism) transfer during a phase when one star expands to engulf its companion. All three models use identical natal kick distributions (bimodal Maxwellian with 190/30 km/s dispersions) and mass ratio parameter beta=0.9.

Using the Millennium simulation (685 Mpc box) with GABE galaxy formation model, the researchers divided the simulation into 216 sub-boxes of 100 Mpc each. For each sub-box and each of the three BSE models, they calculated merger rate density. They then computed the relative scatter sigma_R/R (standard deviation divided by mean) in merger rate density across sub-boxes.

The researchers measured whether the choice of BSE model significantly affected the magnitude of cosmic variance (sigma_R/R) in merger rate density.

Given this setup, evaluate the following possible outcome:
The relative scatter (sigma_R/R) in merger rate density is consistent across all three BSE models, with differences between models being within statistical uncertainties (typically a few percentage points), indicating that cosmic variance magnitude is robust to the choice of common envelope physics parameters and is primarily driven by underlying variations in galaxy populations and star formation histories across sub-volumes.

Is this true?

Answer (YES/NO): YES